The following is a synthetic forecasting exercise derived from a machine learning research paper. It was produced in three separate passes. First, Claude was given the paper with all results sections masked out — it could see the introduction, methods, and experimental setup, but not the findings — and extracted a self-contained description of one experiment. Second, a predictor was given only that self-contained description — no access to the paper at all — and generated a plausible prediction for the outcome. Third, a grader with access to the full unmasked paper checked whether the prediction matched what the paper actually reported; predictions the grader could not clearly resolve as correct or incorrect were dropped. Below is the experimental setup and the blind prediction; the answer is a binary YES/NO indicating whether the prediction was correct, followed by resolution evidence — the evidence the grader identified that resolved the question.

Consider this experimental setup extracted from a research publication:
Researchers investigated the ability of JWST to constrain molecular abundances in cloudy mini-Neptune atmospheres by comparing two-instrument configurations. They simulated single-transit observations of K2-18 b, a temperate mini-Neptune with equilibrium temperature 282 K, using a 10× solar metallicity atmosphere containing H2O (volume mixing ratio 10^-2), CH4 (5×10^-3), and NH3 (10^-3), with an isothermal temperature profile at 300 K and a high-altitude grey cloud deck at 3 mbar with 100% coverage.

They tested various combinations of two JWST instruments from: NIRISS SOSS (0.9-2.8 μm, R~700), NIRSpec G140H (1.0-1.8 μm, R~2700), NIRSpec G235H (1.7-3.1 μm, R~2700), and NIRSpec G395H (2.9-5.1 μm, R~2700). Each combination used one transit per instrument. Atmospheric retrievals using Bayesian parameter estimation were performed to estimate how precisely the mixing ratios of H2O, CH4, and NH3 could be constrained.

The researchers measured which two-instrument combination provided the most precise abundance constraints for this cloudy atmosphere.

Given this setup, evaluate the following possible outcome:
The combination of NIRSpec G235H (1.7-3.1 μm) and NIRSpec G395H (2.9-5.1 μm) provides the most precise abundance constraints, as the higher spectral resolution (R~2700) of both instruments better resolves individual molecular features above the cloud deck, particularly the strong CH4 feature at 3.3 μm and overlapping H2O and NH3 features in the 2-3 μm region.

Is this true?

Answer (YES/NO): YES